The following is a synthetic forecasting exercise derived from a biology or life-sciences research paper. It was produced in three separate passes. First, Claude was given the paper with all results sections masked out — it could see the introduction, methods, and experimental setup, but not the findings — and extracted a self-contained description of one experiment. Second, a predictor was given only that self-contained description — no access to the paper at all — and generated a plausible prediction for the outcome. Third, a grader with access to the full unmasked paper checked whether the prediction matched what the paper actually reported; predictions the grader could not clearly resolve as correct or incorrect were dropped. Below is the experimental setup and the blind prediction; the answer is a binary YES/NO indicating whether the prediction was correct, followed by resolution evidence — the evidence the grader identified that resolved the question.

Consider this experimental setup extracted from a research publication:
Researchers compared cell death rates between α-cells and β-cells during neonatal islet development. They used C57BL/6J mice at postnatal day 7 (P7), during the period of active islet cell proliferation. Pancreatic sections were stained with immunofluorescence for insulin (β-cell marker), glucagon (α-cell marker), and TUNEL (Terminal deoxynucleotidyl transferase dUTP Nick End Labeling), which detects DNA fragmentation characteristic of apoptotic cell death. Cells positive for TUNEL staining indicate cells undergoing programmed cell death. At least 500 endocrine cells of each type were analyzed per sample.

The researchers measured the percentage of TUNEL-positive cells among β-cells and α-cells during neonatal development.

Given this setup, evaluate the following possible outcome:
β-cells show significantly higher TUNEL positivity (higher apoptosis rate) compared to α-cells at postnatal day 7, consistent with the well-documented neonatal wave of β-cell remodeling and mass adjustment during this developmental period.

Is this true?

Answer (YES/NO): NO